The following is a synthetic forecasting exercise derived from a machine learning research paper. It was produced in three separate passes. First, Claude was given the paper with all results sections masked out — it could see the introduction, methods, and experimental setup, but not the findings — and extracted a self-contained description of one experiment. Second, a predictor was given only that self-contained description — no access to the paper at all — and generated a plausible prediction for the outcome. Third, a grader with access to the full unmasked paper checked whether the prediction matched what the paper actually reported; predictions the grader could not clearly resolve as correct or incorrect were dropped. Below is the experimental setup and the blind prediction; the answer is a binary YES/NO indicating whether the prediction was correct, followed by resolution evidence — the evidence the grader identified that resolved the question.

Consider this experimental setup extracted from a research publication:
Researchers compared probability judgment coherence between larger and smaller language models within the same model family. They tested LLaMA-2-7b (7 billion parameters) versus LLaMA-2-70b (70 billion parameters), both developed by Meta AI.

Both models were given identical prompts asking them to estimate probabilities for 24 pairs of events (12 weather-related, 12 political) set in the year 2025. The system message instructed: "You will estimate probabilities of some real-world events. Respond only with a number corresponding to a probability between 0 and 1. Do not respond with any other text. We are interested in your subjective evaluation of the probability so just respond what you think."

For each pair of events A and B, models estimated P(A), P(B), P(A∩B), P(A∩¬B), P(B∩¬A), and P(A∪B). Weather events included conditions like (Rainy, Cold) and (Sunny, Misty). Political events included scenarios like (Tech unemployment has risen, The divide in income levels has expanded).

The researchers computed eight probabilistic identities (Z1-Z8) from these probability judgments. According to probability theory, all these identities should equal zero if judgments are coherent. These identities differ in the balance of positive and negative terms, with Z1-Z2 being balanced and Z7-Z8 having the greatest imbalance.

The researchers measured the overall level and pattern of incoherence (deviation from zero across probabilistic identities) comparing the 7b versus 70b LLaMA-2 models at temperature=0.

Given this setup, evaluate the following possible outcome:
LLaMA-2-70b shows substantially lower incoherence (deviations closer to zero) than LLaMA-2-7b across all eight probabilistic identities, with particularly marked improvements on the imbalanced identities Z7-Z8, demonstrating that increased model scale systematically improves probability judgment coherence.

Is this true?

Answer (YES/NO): NO